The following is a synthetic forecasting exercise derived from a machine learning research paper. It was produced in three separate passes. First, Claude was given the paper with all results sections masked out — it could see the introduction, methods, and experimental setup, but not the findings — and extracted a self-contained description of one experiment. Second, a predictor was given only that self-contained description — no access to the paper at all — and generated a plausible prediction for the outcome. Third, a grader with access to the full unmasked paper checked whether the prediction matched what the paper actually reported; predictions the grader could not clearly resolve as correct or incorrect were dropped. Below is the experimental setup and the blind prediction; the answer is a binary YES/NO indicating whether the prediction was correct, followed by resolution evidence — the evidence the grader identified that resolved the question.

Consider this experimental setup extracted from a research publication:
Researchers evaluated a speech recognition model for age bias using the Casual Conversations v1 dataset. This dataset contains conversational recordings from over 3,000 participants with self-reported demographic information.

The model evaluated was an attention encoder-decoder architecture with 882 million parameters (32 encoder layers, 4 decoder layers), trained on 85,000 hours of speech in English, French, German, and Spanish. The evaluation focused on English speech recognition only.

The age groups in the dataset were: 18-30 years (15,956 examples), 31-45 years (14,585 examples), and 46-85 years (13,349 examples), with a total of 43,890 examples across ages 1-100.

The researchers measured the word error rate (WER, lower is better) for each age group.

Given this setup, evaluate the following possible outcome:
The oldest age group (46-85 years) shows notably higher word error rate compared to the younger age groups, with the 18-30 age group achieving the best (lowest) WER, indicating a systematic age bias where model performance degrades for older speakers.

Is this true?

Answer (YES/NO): NO